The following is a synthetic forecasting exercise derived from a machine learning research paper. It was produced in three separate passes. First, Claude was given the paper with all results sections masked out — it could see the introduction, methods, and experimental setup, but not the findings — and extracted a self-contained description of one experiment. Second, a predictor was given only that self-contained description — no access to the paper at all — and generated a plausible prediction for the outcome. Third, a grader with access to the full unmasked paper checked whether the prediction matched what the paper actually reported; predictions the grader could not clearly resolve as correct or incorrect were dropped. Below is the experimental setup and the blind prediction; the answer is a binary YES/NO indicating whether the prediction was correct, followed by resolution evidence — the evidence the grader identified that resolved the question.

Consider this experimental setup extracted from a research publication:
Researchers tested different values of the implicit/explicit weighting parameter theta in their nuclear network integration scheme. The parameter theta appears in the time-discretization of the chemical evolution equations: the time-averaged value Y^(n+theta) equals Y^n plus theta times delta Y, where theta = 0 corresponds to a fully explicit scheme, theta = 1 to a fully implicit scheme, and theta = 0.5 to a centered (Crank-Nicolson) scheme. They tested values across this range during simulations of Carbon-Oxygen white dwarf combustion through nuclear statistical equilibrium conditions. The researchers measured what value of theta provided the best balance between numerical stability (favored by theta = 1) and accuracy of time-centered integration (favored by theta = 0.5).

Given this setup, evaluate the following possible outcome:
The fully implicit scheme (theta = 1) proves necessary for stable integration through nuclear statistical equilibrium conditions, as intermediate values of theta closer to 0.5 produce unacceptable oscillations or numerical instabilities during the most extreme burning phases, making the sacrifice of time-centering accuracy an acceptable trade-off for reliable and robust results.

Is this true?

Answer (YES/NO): NO